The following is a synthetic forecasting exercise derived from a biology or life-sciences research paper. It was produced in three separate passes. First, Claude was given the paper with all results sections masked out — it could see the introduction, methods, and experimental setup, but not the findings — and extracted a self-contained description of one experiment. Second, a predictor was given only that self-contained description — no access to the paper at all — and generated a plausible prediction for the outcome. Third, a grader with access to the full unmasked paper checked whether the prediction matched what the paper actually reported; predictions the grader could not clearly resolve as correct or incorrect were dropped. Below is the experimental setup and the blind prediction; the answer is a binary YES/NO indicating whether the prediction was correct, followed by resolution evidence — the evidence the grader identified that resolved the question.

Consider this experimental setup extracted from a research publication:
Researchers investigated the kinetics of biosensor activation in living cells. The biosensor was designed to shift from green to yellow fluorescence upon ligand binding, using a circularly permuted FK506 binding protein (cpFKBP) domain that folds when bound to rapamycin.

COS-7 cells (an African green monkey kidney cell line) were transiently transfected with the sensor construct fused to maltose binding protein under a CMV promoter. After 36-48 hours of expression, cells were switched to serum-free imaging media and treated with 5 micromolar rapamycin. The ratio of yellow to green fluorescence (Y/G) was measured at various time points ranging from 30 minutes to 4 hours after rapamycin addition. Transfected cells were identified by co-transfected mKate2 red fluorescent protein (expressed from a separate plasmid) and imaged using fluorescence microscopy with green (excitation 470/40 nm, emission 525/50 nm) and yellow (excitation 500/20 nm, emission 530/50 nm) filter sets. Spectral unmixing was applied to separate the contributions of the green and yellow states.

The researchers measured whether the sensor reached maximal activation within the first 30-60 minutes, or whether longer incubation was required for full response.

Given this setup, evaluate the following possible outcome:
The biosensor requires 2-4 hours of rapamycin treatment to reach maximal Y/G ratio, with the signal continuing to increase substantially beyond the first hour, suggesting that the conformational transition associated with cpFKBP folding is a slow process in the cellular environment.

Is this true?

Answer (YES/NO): YES